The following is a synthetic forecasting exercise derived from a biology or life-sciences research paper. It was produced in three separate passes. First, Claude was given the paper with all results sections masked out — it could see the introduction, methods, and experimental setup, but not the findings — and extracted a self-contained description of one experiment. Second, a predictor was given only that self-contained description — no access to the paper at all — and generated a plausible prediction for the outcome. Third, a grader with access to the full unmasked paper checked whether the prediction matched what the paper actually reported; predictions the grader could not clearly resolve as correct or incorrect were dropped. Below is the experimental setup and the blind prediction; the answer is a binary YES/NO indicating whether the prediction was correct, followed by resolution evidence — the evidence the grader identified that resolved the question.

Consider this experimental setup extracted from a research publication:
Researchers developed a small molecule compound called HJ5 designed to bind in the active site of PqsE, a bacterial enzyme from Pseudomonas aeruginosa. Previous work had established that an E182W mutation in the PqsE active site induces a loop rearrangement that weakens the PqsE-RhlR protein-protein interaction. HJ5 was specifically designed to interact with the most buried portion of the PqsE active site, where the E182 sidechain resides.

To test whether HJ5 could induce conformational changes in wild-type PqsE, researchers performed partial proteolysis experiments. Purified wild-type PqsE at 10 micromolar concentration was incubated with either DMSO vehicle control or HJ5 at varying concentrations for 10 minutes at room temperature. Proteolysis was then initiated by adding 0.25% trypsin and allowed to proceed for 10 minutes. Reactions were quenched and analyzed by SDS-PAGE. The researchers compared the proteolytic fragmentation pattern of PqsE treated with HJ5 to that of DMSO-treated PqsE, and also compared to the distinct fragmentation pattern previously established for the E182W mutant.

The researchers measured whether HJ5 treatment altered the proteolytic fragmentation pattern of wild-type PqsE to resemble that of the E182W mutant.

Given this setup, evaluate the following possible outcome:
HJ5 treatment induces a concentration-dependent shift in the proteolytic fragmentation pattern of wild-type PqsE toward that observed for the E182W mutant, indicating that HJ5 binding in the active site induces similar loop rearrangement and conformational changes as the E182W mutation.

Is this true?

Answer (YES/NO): NO